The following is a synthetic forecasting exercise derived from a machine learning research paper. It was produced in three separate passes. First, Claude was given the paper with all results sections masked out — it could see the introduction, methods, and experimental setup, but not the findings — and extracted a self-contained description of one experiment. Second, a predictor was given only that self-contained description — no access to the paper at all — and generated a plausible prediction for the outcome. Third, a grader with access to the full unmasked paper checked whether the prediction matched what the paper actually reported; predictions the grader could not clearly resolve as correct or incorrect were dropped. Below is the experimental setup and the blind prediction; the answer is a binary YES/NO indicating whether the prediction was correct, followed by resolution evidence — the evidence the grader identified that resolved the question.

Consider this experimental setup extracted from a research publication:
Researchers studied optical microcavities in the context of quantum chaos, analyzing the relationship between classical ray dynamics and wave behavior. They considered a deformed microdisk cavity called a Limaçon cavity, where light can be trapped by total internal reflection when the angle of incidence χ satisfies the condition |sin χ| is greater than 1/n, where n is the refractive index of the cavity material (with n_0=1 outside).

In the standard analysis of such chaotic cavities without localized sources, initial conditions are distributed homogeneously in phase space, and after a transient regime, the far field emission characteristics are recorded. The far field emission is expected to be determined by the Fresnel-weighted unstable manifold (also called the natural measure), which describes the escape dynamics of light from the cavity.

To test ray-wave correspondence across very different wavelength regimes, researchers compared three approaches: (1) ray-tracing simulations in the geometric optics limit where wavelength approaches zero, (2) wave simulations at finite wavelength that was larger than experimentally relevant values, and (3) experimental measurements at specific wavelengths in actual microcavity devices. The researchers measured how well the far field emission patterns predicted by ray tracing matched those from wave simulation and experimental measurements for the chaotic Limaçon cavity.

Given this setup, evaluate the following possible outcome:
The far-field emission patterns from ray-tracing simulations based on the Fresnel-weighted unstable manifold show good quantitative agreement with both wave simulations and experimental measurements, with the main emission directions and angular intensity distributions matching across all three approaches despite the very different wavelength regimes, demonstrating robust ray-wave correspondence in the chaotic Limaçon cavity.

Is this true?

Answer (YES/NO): YES